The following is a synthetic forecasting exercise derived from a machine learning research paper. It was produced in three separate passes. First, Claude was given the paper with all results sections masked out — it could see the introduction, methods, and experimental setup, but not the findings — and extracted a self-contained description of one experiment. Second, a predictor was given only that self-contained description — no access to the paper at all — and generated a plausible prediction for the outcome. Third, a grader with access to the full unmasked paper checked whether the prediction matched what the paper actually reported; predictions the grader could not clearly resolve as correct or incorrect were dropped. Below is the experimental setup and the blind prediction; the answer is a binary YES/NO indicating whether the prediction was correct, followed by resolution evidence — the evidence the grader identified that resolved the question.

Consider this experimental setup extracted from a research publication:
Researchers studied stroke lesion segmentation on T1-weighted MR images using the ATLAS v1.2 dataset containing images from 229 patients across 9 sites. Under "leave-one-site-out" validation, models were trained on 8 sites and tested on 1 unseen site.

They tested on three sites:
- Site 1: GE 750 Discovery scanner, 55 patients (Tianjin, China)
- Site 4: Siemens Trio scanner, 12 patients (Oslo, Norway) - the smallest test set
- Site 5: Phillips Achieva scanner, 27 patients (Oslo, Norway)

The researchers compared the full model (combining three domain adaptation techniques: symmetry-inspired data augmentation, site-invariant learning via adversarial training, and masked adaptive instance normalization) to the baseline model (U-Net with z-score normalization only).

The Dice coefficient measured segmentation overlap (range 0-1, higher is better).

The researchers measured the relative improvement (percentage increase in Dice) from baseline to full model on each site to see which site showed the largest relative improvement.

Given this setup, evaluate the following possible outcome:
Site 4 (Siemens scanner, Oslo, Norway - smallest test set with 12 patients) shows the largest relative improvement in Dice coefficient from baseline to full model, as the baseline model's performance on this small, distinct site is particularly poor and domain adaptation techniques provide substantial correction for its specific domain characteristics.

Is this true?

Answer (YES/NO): YES